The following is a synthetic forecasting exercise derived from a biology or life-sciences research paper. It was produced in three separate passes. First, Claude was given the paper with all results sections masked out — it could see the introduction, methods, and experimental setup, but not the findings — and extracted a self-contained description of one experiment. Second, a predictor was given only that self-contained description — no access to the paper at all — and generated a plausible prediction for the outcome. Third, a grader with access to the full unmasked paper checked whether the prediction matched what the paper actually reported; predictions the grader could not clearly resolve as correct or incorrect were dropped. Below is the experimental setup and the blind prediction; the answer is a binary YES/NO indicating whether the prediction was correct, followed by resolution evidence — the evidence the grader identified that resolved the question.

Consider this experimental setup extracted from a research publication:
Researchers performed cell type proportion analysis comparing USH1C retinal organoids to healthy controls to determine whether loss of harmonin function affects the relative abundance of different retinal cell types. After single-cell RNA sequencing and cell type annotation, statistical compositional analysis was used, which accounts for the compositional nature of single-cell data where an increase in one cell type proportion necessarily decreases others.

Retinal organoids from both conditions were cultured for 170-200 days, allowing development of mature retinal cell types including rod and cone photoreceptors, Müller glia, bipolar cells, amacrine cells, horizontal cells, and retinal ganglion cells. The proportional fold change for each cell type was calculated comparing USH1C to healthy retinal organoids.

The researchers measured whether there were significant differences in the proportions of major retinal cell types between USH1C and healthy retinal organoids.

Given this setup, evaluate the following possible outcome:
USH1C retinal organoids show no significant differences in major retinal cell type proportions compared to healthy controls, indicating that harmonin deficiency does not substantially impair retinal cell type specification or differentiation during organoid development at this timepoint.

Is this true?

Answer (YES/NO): NO